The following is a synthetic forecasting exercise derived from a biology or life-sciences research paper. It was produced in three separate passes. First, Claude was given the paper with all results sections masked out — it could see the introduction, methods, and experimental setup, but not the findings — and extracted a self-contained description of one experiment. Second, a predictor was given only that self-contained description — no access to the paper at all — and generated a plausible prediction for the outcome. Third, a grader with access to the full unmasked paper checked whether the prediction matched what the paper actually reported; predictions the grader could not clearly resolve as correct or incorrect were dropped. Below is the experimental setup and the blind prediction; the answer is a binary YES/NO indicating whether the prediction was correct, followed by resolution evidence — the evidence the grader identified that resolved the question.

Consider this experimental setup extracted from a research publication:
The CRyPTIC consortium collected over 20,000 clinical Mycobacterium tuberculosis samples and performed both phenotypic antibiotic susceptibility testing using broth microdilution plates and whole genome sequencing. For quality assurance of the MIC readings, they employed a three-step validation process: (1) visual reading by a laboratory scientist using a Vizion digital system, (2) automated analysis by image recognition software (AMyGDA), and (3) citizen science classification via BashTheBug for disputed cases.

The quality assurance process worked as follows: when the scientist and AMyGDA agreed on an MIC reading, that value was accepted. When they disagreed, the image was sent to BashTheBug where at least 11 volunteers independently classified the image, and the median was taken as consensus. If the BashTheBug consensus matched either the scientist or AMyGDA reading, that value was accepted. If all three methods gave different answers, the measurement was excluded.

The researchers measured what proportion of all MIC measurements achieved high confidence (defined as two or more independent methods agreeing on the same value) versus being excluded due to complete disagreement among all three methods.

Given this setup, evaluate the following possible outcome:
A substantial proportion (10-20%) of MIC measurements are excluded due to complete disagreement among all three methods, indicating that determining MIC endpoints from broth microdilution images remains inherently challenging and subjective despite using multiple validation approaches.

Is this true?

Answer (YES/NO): NO